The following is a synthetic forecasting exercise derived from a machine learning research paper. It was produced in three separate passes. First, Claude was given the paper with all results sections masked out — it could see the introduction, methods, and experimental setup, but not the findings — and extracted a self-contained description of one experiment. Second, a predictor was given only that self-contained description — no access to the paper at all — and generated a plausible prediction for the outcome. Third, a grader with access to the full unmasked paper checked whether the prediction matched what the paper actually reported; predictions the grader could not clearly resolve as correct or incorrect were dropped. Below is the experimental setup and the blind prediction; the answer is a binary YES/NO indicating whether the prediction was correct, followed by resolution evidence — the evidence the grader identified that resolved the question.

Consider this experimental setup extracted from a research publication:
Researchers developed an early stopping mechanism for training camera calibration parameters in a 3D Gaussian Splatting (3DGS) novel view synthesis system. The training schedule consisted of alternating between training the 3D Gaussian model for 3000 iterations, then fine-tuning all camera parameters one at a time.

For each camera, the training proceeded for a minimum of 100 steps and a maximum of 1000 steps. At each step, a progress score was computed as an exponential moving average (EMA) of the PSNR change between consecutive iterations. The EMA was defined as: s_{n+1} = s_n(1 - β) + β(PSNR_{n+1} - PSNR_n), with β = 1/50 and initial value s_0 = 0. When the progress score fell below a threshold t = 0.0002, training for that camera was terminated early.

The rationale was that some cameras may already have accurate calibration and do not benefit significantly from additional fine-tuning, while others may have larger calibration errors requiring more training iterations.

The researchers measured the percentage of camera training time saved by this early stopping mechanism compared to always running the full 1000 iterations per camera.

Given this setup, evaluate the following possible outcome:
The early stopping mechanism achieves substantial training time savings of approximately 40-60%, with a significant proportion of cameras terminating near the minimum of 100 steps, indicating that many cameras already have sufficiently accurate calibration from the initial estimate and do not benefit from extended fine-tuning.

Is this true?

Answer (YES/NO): NO